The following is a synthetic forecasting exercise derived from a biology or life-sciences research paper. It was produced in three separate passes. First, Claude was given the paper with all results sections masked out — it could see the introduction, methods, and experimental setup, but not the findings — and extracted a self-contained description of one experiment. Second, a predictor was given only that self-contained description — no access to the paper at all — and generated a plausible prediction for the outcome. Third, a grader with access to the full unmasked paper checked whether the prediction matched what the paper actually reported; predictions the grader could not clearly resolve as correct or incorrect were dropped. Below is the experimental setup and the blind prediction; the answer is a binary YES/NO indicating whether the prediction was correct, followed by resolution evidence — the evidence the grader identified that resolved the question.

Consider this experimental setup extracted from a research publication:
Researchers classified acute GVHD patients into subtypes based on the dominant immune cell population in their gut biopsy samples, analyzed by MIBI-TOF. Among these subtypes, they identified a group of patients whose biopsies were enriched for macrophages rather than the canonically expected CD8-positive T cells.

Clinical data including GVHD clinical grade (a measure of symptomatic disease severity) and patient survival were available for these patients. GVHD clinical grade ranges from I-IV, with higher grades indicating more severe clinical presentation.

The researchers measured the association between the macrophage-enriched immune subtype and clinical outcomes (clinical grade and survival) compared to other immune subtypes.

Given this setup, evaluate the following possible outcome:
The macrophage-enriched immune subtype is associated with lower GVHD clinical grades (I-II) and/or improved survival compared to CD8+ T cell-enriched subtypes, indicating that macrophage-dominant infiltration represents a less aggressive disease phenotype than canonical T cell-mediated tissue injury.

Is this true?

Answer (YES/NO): NO